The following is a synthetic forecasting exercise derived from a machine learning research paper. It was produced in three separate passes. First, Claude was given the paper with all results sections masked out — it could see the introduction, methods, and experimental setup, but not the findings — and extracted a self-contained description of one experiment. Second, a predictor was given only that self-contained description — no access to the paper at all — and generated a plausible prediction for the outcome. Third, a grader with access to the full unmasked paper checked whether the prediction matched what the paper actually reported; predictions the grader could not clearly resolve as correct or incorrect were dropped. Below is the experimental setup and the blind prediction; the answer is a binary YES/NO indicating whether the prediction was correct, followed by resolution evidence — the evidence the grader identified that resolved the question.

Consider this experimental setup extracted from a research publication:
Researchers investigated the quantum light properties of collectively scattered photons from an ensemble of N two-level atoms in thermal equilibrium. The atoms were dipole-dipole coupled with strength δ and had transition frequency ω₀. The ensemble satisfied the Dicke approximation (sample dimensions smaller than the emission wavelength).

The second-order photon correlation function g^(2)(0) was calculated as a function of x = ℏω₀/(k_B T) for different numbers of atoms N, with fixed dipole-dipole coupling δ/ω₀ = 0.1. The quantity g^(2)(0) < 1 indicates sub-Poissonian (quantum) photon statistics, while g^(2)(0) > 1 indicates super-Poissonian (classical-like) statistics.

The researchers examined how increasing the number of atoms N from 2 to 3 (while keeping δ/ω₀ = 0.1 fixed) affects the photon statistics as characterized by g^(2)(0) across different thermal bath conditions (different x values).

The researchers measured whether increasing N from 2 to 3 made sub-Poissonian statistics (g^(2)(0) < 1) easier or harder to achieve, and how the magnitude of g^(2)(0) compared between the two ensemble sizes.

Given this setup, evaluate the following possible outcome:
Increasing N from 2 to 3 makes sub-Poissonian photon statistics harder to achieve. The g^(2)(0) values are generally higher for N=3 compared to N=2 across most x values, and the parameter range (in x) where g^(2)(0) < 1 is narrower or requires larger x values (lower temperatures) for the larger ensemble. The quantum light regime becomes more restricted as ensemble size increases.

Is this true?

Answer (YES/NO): YES